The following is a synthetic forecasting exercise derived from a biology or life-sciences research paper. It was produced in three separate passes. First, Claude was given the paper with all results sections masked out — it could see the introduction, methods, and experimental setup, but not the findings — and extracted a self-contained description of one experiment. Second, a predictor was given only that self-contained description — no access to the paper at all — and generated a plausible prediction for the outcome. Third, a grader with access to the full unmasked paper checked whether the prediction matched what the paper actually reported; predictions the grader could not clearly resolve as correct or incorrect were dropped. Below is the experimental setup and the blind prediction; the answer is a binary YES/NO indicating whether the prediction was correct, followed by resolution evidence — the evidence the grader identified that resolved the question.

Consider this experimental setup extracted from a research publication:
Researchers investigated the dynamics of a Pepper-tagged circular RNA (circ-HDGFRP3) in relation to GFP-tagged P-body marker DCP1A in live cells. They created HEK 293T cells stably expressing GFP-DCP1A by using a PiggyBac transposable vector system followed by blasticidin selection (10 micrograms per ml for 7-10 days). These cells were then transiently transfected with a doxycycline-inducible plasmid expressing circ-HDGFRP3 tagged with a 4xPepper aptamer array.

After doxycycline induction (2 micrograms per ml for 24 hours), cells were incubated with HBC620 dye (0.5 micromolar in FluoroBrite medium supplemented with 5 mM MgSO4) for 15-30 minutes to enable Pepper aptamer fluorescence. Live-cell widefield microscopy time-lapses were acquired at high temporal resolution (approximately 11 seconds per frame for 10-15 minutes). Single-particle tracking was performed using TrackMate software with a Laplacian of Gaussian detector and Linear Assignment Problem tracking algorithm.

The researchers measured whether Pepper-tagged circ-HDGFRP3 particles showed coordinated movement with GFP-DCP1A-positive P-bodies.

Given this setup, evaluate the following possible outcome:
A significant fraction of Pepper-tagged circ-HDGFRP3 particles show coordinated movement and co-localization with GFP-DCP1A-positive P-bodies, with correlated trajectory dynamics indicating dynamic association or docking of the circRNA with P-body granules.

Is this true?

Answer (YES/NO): YES